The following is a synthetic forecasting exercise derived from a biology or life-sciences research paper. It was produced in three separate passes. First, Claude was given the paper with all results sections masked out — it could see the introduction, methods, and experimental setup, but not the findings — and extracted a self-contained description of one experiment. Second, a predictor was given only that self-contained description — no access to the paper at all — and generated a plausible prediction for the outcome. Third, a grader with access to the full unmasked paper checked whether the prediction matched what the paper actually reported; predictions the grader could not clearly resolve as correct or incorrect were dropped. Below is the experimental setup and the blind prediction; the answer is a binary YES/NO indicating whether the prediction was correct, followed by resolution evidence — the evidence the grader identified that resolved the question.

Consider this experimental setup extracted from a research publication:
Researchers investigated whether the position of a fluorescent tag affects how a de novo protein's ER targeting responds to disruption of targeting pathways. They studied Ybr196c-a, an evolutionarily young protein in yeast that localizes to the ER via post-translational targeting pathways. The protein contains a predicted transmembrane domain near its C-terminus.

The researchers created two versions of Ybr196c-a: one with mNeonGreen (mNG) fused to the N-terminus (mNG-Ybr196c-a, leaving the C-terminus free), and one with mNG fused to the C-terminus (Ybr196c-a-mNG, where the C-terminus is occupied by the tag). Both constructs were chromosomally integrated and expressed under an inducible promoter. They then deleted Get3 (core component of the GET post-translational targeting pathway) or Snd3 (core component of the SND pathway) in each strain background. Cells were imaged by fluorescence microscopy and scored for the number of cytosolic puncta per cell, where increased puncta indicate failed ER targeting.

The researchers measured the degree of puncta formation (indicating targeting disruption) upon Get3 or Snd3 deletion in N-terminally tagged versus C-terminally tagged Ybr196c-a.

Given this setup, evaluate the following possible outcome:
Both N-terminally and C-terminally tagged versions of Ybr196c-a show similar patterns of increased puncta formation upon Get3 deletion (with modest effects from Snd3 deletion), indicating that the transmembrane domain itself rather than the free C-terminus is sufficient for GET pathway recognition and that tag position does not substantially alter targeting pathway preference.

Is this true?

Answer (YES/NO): NO